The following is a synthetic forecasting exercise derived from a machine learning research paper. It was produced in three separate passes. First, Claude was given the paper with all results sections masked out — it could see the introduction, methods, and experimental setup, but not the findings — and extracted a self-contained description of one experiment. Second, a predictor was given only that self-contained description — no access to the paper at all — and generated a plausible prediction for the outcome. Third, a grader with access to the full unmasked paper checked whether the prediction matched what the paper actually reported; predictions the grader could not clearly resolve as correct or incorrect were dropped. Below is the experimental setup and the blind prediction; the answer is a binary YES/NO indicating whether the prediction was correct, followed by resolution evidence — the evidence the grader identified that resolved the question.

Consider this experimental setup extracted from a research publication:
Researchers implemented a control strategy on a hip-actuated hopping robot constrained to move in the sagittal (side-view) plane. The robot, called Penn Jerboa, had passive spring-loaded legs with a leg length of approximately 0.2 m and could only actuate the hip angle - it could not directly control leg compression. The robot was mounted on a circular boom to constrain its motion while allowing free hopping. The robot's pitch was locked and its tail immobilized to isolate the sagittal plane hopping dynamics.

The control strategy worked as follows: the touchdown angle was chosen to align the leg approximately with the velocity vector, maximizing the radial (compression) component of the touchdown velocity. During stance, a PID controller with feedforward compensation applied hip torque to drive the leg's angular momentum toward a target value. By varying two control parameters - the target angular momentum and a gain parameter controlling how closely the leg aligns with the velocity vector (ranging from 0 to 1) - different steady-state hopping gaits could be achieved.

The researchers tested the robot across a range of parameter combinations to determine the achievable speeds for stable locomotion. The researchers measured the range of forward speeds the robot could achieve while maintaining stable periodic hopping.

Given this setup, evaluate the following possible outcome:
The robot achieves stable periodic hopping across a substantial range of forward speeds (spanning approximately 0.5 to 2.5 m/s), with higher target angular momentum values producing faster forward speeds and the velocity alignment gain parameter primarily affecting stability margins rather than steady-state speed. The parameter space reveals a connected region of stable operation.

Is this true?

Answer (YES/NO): NO